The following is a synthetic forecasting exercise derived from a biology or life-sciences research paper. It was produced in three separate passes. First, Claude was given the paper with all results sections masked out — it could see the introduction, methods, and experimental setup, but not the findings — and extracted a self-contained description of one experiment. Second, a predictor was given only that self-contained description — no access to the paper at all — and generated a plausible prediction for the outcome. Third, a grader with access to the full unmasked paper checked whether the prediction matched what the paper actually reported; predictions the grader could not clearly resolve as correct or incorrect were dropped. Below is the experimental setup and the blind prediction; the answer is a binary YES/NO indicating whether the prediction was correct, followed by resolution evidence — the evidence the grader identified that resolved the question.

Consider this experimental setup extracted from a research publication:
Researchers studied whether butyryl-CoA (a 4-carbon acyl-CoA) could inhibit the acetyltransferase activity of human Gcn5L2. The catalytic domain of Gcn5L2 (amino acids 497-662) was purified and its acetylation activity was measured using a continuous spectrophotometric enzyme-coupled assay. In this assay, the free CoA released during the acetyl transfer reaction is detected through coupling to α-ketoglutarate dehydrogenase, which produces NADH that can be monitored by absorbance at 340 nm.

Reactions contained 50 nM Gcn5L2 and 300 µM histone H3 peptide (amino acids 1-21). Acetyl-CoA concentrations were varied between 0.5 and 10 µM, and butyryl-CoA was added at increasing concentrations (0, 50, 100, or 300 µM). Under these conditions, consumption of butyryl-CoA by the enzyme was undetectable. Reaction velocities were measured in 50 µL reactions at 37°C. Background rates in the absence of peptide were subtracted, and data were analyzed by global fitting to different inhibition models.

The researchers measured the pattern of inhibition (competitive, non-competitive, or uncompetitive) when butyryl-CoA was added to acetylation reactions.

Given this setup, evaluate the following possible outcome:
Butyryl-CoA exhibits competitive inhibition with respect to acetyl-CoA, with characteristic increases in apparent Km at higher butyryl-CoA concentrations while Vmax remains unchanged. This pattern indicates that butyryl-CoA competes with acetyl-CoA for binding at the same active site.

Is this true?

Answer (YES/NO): YES